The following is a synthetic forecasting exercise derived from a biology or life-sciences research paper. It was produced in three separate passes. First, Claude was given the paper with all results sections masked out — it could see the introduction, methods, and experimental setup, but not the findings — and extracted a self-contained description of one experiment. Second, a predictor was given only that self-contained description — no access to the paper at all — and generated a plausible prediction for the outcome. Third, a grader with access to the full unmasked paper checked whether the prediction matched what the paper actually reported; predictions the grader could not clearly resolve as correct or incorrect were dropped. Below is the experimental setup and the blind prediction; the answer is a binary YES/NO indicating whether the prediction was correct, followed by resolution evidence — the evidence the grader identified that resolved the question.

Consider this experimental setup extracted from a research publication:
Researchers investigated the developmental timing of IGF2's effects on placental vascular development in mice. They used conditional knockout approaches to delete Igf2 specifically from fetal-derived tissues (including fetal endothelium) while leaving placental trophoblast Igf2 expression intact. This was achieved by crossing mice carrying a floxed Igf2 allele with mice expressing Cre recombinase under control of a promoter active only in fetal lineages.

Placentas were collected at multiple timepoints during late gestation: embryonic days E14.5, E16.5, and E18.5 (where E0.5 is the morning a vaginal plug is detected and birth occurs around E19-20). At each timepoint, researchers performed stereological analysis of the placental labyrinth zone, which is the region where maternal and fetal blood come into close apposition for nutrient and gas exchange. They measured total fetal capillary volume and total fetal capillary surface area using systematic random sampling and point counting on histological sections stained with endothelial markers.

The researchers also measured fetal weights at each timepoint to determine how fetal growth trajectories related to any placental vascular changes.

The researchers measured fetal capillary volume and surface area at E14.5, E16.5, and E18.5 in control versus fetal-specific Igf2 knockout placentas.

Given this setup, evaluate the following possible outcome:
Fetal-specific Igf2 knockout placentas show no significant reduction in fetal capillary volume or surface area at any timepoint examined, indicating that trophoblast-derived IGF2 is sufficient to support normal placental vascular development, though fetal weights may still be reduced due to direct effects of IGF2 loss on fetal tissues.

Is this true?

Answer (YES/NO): NO